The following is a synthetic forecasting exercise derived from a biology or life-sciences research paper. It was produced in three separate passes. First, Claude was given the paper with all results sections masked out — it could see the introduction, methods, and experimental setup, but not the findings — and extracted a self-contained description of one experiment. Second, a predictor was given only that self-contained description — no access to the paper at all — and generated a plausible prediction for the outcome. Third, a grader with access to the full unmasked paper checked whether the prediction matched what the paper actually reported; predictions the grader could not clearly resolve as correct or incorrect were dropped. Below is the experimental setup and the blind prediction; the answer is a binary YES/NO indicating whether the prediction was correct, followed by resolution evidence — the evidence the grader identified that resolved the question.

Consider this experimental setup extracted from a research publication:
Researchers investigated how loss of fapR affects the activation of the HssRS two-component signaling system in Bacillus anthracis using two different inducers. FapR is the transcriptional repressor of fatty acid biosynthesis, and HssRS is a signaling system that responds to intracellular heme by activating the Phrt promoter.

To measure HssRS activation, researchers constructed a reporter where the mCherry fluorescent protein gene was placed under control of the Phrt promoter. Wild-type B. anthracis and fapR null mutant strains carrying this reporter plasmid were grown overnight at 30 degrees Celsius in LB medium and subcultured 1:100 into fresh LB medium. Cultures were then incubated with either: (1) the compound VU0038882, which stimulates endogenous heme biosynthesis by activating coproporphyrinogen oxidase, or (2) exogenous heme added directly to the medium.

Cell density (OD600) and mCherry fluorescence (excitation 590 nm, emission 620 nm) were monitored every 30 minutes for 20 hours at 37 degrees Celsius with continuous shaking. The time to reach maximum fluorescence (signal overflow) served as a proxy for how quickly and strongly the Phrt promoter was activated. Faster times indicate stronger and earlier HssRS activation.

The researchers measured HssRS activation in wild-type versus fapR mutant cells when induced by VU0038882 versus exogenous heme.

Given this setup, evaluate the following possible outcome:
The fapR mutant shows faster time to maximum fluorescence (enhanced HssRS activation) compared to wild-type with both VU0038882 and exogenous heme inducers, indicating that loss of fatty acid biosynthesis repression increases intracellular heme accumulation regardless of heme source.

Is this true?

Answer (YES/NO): NO